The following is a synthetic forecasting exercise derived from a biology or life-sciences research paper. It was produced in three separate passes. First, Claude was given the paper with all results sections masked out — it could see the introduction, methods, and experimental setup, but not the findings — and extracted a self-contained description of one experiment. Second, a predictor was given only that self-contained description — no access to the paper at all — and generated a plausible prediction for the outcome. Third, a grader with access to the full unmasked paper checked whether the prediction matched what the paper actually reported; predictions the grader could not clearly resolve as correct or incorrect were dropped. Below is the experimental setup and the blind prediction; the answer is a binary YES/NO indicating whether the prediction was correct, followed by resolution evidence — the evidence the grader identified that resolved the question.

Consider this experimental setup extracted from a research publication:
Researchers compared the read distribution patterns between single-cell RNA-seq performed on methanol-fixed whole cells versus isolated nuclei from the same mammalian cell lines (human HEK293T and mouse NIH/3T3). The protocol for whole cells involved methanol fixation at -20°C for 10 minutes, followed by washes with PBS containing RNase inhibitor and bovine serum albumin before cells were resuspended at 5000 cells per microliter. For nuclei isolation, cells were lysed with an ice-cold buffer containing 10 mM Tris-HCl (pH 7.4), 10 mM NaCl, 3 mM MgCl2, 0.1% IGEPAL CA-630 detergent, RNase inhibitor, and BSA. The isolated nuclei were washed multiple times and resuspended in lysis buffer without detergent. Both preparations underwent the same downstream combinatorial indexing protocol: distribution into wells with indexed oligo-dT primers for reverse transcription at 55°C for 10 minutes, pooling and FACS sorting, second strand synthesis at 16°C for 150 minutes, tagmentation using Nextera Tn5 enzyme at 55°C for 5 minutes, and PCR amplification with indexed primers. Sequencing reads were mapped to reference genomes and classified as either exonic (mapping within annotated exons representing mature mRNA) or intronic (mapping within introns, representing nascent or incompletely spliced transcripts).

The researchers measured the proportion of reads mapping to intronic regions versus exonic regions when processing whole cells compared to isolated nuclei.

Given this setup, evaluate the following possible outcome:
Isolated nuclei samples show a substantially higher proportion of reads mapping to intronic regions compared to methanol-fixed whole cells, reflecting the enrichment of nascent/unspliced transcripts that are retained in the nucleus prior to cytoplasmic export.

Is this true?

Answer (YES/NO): YES